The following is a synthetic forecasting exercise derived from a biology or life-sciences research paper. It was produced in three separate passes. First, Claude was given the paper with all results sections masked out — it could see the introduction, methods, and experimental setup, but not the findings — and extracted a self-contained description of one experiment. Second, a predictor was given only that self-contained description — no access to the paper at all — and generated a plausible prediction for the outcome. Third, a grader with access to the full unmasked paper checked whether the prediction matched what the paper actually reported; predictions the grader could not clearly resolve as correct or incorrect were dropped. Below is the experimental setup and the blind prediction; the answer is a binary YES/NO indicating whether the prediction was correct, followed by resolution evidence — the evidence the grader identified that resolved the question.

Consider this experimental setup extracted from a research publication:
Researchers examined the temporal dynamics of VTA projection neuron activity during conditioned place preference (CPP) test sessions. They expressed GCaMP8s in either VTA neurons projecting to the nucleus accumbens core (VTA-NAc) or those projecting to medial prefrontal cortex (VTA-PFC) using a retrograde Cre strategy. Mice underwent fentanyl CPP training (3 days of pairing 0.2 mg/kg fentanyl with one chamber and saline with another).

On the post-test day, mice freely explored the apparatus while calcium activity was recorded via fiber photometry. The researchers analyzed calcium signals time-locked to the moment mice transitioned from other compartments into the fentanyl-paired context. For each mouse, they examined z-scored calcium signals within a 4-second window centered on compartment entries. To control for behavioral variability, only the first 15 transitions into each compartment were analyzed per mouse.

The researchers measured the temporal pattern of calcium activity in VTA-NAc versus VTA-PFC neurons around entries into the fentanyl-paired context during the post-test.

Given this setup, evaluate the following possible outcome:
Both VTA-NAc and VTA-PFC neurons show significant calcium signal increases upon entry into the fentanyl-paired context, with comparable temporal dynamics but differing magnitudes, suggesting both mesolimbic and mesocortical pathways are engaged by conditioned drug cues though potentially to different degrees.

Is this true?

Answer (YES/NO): NO